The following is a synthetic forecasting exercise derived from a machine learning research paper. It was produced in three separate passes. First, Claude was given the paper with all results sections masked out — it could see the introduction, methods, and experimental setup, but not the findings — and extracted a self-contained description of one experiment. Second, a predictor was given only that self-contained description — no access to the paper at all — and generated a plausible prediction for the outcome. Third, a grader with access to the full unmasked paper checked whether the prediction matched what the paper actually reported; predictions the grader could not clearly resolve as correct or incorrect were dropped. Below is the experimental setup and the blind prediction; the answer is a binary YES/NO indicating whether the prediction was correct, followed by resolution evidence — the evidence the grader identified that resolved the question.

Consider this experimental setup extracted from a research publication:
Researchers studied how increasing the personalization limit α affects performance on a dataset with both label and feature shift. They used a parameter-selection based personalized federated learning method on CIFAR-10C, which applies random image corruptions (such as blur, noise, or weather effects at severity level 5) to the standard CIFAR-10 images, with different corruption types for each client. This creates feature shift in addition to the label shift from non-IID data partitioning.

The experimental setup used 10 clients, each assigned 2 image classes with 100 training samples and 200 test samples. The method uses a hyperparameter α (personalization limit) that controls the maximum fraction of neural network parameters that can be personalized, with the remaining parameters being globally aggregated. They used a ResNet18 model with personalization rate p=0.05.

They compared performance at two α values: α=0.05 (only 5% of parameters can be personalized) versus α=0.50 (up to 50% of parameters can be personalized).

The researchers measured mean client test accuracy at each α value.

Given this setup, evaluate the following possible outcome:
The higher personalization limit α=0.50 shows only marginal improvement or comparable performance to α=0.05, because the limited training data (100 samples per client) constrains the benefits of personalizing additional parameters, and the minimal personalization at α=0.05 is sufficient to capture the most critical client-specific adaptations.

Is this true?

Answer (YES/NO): NO